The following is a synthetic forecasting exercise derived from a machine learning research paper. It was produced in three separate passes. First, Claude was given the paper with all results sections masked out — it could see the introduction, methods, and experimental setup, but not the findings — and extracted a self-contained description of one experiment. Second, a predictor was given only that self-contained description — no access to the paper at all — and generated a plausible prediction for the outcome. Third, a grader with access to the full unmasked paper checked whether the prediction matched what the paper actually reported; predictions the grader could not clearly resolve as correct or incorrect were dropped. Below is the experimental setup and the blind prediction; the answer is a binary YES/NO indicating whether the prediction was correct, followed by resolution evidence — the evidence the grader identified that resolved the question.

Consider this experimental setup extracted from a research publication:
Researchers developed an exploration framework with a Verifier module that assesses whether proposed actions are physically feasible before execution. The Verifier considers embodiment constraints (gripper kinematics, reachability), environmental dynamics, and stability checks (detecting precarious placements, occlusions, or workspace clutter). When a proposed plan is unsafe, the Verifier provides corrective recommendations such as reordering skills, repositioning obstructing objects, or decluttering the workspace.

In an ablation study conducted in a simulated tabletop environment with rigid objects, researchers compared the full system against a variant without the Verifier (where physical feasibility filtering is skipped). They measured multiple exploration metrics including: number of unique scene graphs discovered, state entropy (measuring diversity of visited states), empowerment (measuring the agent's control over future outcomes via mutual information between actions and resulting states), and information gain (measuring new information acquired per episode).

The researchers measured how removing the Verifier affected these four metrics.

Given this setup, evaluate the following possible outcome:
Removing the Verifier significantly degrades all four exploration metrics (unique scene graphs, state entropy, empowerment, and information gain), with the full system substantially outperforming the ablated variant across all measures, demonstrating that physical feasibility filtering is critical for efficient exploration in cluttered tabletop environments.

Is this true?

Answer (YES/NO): NO